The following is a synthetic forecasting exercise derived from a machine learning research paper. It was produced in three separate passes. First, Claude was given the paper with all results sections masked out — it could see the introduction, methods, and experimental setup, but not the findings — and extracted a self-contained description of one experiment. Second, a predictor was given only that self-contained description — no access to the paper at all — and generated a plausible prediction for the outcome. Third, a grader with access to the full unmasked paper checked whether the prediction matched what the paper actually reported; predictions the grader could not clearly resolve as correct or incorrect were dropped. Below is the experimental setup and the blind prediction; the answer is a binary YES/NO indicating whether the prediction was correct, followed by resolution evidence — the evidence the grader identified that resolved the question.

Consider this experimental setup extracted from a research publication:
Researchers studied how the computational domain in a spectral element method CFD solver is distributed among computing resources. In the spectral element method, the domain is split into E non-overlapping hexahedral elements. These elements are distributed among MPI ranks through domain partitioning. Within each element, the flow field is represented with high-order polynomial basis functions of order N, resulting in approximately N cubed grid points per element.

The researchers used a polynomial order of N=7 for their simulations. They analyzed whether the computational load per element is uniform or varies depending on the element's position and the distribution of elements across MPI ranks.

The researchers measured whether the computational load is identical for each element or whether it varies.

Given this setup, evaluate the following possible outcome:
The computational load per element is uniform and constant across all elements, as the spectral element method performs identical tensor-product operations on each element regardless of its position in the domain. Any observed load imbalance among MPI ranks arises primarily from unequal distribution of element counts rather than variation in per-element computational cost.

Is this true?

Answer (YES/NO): YES